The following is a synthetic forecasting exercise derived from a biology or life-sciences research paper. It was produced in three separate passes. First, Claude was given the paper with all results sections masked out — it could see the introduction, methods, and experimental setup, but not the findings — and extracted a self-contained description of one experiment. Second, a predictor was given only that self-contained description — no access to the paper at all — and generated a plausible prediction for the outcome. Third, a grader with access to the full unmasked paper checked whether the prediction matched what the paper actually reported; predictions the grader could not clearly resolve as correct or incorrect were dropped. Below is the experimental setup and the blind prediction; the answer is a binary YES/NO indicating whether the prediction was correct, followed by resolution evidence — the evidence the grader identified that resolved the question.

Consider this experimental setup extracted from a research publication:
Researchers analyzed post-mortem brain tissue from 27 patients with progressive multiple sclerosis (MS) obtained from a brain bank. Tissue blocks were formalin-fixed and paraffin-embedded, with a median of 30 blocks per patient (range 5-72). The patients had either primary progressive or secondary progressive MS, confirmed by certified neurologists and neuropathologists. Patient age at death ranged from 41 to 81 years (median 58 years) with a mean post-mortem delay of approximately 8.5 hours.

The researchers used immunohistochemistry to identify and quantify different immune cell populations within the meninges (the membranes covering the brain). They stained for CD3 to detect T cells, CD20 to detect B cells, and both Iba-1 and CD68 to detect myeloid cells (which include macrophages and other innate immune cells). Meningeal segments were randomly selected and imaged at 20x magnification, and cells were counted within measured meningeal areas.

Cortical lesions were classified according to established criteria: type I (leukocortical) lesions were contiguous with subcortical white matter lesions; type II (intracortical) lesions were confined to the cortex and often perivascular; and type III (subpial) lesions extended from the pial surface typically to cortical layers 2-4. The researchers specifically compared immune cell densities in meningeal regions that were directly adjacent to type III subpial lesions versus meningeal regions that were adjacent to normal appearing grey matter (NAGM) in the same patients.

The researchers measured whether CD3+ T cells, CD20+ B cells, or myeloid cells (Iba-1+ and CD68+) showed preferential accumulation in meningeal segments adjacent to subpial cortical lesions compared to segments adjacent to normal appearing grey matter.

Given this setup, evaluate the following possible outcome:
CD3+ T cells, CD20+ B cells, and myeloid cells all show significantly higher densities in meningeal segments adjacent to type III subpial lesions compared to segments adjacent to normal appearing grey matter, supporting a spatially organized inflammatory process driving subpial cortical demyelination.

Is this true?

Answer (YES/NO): NO